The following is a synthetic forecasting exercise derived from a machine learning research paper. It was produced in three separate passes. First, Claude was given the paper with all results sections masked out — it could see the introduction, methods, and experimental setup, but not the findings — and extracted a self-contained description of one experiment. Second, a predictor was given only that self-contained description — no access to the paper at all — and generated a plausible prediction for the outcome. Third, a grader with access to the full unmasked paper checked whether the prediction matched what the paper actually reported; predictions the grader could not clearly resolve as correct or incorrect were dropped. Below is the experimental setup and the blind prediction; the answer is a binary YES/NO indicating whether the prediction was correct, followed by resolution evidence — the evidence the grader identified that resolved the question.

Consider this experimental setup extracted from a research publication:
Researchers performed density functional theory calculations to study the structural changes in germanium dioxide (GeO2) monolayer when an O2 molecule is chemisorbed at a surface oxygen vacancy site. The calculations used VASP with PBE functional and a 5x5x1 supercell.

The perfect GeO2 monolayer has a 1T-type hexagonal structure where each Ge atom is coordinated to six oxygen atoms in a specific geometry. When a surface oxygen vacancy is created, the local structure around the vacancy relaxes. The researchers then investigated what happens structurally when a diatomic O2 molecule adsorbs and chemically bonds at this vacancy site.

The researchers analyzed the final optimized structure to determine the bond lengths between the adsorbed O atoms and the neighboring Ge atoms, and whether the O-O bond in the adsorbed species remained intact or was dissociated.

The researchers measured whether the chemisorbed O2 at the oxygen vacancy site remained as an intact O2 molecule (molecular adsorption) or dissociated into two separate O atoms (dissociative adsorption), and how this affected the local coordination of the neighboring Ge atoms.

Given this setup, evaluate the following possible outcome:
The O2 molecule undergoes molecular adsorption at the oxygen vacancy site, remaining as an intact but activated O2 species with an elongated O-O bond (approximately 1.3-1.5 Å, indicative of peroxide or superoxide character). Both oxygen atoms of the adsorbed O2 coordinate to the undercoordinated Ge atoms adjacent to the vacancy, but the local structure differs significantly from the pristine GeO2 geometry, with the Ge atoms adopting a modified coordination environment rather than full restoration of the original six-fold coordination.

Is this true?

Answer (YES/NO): YES